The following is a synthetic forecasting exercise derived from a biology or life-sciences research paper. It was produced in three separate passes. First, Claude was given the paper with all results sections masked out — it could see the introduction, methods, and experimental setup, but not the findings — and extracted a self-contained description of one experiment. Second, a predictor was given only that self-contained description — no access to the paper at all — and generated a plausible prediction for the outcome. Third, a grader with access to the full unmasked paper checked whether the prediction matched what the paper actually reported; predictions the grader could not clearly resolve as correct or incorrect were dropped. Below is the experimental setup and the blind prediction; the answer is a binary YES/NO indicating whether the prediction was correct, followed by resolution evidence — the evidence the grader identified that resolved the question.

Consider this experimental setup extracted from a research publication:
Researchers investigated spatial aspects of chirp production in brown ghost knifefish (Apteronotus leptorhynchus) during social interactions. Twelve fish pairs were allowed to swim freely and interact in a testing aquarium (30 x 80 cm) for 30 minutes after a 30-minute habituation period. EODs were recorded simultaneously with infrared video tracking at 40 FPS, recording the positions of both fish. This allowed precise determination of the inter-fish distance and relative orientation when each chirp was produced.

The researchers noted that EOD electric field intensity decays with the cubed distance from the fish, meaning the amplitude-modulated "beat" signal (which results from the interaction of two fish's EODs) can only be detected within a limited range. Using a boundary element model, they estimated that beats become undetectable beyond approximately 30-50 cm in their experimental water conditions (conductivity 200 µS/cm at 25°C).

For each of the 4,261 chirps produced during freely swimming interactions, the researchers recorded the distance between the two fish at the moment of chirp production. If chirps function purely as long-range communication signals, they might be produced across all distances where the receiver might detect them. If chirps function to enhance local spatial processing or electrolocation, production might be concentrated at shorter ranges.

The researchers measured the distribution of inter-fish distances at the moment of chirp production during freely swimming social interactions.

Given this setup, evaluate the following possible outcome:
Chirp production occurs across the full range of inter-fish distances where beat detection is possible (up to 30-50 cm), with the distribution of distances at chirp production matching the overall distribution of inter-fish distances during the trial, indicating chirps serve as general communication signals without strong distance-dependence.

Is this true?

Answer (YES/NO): NO